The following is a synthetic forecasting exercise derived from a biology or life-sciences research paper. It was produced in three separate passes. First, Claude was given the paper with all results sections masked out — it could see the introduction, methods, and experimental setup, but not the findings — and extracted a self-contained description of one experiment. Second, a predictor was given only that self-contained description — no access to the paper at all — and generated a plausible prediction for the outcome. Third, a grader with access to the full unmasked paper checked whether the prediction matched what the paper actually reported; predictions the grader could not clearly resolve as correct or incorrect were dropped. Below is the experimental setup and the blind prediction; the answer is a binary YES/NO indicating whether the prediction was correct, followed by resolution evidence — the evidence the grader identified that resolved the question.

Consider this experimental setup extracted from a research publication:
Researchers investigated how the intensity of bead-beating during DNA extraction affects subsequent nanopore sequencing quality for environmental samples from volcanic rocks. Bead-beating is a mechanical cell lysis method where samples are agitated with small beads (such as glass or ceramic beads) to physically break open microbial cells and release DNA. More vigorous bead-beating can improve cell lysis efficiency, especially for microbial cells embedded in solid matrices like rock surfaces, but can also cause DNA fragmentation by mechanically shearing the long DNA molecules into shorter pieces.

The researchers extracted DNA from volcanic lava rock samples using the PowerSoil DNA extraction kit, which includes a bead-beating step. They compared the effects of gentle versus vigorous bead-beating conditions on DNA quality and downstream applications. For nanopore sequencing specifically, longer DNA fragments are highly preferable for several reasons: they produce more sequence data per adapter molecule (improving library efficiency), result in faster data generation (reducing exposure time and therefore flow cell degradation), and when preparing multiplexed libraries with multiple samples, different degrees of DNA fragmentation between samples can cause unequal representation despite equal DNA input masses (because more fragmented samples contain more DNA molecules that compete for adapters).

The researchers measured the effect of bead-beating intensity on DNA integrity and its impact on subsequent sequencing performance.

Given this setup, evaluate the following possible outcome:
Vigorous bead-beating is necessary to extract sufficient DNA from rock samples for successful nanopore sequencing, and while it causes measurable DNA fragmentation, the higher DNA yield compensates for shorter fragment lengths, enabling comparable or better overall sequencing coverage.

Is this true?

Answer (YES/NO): NO